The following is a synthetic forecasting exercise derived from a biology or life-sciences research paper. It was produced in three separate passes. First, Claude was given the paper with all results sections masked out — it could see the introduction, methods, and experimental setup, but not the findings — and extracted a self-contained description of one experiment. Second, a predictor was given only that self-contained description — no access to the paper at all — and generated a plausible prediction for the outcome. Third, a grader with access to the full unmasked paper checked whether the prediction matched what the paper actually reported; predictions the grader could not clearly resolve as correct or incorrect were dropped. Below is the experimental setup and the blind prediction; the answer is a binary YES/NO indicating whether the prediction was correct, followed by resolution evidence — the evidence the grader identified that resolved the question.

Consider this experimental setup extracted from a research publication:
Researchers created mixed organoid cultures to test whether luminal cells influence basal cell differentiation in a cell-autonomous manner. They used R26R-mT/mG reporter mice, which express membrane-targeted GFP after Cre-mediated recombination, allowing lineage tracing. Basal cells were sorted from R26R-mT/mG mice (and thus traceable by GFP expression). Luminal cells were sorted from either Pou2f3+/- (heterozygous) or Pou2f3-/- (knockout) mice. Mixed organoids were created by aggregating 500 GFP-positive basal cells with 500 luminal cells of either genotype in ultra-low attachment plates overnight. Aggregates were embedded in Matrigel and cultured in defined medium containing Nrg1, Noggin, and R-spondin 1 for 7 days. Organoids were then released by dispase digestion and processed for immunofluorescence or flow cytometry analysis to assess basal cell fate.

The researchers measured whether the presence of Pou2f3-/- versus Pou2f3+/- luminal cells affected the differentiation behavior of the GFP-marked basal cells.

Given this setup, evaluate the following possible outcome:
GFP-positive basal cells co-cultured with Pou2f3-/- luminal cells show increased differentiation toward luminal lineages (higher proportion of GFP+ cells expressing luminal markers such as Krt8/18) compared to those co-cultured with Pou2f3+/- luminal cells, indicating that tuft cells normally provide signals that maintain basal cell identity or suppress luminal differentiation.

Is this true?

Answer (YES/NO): NO